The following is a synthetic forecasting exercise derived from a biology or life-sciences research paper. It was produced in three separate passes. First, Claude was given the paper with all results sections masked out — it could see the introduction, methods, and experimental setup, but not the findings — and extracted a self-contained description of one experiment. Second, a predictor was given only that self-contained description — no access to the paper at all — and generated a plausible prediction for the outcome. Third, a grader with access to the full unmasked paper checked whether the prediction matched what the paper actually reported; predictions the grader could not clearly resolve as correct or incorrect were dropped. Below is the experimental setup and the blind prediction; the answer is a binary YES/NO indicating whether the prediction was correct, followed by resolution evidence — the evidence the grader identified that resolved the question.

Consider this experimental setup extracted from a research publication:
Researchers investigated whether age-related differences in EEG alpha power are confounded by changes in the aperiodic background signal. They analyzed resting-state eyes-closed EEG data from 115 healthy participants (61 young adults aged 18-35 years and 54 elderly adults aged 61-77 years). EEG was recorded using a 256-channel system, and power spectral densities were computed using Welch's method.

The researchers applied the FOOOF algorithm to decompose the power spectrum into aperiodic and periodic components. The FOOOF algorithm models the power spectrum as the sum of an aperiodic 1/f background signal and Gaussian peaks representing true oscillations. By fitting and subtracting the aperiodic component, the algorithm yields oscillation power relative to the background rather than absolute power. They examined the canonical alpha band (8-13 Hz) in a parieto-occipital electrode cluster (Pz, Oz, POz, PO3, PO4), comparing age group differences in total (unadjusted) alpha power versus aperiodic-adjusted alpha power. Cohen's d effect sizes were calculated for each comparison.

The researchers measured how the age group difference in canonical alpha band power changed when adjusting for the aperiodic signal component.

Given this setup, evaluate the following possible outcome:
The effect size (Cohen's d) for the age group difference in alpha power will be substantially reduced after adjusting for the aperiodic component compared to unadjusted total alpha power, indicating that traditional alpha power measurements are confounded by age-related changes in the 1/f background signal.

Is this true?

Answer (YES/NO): YES